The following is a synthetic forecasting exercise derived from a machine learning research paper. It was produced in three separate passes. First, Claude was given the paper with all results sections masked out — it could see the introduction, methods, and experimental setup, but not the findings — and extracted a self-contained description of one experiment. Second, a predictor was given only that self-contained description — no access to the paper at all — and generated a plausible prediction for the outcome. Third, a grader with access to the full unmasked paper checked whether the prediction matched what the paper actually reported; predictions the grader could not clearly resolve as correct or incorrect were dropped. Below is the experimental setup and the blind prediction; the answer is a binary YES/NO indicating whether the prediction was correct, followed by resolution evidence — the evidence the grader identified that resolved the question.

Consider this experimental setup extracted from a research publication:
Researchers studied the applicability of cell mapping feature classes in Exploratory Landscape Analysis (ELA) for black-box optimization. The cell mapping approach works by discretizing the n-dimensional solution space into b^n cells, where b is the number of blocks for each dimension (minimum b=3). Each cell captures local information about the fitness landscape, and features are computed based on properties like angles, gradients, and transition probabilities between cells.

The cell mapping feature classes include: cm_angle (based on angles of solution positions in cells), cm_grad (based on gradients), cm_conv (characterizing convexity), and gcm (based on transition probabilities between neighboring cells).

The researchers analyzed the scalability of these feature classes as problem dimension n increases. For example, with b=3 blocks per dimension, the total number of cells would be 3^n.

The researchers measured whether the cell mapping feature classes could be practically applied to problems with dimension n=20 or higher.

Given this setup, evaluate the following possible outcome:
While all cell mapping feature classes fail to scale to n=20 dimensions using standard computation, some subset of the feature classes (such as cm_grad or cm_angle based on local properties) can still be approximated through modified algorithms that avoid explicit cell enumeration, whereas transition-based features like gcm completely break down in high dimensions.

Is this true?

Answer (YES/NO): NO